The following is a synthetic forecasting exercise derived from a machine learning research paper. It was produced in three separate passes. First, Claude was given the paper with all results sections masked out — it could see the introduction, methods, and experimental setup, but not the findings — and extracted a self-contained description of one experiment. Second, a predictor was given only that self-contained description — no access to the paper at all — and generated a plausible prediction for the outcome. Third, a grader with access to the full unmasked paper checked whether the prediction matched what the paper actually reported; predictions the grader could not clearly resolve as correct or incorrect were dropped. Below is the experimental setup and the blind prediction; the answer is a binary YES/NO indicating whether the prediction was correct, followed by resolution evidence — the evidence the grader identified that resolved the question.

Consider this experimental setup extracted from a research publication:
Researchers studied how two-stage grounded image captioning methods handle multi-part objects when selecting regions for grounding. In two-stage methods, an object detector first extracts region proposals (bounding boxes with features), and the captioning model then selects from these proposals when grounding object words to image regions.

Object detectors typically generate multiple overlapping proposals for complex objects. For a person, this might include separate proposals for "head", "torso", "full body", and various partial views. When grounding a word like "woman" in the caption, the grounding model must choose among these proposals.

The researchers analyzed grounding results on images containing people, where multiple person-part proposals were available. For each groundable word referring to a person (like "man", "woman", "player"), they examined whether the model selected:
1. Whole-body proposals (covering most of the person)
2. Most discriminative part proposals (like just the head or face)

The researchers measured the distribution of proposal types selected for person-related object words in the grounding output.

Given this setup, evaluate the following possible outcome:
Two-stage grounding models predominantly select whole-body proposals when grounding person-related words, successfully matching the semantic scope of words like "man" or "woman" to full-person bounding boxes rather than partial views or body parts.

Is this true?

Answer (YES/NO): NO